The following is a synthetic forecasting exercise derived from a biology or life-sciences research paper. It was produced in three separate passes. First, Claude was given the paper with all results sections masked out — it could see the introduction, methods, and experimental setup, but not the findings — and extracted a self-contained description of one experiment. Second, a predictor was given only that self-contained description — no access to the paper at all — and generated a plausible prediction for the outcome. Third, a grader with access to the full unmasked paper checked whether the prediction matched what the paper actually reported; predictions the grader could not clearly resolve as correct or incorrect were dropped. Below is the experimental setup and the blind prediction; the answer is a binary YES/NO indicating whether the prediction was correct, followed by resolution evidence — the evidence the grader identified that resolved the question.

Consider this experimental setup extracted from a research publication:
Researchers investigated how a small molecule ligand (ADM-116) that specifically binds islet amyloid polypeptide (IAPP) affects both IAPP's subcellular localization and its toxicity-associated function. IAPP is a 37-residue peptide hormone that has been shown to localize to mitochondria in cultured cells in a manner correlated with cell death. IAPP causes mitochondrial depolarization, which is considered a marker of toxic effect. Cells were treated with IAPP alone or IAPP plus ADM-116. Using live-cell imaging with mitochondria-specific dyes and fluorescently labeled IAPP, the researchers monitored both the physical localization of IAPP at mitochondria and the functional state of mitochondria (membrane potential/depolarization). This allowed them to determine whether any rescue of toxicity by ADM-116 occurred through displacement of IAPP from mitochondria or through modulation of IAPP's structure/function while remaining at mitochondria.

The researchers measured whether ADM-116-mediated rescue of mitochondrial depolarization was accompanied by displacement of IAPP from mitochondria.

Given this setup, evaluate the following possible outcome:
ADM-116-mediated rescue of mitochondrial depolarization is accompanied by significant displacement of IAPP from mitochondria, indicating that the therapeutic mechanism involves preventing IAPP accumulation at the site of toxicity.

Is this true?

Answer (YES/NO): NO